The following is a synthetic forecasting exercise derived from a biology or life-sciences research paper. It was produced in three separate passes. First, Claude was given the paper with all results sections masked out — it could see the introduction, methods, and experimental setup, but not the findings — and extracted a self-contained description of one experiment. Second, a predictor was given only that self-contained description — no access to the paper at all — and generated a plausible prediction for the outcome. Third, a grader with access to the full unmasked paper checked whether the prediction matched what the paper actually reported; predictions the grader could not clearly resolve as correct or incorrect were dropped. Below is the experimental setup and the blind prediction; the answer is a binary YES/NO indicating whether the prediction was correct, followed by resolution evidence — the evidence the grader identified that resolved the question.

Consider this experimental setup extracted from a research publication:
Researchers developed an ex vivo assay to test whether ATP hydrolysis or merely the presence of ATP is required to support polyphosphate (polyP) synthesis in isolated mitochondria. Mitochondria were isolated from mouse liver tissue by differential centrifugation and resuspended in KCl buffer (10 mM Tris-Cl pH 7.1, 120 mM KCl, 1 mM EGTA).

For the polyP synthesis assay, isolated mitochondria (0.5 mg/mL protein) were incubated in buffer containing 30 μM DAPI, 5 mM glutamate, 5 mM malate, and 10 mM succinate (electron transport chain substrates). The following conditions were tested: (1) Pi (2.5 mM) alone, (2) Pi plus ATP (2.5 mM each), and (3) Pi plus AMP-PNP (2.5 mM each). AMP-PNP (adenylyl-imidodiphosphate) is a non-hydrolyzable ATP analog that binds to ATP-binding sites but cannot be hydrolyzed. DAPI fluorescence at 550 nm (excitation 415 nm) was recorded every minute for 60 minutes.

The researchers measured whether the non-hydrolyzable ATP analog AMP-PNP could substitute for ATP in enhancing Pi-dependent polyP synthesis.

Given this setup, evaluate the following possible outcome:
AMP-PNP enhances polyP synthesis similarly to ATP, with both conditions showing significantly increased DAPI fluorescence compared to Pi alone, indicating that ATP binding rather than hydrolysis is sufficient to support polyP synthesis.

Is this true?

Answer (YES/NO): NO